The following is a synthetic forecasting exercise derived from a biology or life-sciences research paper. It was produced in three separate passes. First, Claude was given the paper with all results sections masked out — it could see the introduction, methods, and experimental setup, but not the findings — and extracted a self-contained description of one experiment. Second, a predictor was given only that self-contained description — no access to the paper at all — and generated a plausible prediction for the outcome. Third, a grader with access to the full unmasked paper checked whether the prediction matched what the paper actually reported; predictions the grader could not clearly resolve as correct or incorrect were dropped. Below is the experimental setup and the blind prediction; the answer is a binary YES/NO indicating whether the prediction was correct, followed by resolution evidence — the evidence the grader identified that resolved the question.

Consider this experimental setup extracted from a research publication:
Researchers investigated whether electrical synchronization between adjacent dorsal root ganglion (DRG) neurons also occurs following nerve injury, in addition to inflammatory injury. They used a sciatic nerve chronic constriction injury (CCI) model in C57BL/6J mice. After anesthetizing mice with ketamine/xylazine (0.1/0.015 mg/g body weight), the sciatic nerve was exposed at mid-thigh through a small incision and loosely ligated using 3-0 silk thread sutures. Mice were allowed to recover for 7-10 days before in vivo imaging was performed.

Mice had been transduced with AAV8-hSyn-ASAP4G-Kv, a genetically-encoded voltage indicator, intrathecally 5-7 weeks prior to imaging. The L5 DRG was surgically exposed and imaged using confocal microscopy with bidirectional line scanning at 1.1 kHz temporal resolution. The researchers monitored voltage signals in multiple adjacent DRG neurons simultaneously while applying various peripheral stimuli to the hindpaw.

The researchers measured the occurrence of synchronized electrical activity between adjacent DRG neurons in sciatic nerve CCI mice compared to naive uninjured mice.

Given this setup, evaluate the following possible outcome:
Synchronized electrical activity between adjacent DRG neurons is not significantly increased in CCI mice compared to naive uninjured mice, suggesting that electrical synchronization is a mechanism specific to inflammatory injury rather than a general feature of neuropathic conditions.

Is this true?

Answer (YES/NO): NO